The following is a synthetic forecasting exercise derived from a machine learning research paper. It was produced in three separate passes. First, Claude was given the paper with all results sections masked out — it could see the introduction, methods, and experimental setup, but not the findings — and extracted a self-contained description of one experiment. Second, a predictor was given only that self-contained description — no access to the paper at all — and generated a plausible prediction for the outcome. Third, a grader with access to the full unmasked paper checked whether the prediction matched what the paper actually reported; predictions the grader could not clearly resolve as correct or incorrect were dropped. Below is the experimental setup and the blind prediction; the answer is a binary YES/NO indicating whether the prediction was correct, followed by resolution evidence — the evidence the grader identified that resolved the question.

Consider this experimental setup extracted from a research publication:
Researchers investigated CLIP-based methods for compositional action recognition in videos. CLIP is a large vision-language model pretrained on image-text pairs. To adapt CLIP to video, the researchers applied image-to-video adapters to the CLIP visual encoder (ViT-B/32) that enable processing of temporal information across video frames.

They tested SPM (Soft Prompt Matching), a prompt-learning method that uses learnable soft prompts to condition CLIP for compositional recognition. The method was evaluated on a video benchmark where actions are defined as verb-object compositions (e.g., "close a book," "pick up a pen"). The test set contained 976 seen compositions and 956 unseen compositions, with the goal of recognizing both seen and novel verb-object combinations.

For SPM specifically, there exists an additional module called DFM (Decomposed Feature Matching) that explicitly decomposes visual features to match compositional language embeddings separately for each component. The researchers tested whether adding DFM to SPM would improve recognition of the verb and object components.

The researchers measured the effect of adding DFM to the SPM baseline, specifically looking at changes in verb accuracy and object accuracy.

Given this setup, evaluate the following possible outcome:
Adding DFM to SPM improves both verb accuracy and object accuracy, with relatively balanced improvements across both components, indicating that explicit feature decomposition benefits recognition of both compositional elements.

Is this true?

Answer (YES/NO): NO